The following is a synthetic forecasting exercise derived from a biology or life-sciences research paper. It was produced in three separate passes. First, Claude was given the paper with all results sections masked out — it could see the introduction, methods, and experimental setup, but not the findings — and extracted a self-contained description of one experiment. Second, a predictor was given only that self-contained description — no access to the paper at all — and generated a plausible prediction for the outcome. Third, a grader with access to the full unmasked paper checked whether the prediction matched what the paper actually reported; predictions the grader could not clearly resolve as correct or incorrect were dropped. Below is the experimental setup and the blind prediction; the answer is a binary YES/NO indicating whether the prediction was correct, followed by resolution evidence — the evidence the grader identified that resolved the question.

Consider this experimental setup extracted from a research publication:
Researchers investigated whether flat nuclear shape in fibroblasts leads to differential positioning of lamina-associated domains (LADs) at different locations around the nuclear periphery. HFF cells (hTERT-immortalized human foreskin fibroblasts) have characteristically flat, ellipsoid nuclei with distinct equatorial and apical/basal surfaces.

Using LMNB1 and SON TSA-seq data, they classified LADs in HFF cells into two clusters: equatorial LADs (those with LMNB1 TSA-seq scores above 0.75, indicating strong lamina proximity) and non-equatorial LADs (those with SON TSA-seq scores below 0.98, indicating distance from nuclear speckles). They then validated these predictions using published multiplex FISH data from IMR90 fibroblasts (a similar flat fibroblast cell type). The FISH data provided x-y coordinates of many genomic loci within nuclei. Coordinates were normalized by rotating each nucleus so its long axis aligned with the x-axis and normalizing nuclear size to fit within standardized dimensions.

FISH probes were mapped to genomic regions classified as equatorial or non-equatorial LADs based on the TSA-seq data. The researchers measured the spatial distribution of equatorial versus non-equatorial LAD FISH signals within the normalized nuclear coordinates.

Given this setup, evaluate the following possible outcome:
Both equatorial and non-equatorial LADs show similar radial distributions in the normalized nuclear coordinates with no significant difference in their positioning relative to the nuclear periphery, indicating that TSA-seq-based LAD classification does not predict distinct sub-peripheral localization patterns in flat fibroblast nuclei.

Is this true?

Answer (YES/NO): NO